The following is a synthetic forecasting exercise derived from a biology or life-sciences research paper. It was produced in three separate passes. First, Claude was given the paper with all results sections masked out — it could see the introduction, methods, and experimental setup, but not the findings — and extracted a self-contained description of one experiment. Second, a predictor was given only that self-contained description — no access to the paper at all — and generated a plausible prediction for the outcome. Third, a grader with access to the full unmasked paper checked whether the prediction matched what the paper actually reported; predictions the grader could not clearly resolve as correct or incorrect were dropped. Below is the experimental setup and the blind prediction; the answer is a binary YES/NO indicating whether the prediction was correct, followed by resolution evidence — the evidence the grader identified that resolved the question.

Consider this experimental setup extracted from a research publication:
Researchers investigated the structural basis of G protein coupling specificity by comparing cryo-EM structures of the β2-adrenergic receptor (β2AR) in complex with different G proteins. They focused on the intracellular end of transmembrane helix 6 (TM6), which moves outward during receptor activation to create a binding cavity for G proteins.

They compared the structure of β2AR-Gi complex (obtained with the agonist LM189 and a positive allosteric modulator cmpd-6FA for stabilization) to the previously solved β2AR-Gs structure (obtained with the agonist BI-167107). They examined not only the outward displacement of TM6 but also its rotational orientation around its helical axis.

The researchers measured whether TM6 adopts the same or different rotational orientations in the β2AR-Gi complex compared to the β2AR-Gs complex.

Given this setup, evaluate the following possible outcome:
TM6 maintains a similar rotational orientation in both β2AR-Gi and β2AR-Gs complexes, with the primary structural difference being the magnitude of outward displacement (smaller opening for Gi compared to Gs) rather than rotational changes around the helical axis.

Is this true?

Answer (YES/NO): NO